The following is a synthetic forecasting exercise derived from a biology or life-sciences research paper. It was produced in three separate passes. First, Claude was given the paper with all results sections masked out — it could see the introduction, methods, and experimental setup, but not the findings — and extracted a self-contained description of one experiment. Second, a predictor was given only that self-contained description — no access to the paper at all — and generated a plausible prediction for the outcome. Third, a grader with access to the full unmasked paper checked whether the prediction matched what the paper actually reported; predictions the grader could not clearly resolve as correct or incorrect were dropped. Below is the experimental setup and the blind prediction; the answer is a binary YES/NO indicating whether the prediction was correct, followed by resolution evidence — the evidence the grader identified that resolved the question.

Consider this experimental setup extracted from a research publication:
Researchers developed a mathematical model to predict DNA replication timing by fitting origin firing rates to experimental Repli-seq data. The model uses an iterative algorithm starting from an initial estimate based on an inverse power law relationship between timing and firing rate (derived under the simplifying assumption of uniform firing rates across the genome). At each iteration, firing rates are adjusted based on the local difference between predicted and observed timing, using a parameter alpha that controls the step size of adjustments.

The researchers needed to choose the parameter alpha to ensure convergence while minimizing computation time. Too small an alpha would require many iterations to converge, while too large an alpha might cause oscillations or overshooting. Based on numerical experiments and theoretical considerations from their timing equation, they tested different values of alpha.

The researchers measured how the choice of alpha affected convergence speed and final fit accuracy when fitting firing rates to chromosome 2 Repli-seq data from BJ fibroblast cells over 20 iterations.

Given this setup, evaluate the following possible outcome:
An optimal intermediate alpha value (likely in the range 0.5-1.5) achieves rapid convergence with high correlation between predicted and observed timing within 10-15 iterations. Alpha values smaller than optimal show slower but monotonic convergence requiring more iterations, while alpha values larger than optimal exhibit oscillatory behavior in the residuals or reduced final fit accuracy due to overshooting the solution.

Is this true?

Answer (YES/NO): NO